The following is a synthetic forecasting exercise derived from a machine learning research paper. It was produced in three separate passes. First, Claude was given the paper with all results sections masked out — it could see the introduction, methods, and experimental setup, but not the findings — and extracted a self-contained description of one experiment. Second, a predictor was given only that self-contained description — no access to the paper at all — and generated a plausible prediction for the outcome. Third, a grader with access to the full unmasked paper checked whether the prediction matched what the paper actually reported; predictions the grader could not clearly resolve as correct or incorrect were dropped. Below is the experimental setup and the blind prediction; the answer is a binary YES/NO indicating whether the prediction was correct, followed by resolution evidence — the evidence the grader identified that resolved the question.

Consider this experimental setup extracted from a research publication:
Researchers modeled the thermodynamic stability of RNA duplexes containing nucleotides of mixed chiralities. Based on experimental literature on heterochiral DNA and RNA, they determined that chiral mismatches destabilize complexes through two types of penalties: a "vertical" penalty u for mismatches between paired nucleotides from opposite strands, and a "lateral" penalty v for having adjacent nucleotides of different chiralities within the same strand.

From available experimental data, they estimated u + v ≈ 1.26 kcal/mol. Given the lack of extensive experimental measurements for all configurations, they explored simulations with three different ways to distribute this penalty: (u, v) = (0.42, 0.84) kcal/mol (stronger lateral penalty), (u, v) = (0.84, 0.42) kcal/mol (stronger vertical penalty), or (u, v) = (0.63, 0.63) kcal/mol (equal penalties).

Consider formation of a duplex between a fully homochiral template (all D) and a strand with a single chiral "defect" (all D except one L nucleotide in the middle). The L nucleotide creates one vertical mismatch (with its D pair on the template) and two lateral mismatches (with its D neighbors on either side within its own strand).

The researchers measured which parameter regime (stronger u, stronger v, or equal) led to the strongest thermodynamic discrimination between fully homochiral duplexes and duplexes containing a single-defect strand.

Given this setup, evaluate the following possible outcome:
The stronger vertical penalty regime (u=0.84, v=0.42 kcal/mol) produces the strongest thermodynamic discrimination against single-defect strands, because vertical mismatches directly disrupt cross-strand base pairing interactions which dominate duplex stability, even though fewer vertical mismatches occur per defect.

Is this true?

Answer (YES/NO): NO